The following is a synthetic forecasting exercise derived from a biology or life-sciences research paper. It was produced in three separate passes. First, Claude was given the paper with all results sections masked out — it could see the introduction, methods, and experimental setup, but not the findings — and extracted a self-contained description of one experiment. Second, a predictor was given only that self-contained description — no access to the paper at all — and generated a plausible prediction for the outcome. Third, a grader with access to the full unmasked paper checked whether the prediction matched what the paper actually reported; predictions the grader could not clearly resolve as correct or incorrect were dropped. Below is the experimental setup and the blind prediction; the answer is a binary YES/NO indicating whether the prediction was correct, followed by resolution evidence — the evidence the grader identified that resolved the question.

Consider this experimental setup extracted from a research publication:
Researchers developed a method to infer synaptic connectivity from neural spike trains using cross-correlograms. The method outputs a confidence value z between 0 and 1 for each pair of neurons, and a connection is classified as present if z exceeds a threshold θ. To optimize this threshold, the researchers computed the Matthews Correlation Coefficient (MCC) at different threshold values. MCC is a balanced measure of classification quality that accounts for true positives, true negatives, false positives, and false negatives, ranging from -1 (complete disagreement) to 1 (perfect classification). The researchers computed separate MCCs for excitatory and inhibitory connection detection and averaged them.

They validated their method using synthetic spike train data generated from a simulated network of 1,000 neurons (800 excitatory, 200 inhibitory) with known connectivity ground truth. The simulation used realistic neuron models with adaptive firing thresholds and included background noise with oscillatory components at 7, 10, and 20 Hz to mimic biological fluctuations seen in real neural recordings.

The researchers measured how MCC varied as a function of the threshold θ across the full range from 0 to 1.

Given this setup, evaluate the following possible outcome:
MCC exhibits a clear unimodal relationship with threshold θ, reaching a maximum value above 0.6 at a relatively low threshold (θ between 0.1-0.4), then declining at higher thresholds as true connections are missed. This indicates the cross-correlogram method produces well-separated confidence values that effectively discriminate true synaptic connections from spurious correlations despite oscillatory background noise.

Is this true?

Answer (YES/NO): NO